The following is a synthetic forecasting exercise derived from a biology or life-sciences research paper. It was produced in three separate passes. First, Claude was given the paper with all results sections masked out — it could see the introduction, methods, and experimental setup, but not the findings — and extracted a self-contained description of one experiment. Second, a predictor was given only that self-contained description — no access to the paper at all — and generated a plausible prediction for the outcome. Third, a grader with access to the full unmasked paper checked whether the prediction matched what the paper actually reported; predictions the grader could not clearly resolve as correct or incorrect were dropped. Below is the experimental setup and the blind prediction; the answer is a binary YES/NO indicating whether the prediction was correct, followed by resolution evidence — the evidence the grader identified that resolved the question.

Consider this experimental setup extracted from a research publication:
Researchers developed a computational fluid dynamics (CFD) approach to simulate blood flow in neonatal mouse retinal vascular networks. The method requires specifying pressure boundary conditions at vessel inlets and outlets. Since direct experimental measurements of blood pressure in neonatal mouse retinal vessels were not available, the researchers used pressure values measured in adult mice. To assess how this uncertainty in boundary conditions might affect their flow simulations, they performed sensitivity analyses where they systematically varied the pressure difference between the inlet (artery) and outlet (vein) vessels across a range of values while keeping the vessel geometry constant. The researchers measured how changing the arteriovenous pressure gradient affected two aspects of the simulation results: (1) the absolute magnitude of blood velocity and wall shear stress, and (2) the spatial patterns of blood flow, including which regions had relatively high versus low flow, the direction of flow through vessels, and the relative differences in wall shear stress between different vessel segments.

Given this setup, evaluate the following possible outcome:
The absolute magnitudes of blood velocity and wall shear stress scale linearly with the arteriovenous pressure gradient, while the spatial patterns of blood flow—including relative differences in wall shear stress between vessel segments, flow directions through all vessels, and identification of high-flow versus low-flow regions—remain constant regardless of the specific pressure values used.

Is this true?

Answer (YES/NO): NO